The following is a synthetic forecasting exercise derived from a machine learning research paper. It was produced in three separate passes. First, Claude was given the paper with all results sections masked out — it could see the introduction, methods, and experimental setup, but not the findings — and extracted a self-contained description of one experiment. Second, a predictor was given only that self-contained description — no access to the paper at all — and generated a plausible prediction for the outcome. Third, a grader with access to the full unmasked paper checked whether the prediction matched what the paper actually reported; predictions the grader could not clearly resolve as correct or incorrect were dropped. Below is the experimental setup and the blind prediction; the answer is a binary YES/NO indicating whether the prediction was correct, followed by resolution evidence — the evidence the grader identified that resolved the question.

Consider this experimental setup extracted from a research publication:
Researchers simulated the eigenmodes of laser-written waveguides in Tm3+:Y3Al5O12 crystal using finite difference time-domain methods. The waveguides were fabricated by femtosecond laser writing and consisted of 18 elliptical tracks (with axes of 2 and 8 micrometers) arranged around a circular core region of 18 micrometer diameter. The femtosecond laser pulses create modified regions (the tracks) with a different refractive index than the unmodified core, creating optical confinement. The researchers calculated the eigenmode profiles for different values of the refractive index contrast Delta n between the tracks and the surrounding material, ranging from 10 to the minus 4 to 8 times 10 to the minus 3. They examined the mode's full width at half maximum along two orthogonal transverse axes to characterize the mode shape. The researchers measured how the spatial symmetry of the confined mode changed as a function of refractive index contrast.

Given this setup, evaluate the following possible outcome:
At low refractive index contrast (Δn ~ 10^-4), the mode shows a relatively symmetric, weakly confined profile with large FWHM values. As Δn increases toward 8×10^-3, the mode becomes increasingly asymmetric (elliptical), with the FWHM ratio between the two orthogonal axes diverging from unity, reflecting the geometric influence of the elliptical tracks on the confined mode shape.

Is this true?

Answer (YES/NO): NO